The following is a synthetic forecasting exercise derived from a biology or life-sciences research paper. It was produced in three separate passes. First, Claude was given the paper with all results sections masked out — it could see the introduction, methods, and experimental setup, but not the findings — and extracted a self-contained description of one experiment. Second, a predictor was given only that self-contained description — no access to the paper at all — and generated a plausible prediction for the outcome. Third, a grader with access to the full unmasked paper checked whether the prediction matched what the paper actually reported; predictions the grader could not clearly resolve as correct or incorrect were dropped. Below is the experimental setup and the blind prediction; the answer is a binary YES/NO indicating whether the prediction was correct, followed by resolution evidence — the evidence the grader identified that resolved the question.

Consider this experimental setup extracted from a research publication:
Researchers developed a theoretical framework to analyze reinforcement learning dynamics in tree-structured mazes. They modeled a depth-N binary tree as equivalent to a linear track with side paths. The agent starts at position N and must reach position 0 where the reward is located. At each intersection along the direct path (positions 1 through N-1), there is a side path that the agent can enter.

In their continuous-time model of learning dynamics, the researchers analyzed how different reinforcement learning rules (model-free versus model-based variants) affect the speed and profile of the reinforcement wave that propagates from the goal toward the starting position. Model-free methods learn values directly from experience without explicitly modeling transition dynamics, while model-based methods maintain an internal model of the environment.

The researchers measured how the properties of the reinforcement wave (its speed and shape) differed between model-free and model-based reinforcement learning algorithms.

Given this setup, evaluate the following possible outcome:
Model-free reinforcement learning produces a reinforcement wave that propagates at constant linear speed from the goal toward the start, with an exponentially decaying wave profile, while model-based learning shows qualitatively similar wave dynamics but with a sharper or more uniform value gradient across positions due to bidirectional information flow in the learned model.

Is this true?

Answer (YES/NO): NO